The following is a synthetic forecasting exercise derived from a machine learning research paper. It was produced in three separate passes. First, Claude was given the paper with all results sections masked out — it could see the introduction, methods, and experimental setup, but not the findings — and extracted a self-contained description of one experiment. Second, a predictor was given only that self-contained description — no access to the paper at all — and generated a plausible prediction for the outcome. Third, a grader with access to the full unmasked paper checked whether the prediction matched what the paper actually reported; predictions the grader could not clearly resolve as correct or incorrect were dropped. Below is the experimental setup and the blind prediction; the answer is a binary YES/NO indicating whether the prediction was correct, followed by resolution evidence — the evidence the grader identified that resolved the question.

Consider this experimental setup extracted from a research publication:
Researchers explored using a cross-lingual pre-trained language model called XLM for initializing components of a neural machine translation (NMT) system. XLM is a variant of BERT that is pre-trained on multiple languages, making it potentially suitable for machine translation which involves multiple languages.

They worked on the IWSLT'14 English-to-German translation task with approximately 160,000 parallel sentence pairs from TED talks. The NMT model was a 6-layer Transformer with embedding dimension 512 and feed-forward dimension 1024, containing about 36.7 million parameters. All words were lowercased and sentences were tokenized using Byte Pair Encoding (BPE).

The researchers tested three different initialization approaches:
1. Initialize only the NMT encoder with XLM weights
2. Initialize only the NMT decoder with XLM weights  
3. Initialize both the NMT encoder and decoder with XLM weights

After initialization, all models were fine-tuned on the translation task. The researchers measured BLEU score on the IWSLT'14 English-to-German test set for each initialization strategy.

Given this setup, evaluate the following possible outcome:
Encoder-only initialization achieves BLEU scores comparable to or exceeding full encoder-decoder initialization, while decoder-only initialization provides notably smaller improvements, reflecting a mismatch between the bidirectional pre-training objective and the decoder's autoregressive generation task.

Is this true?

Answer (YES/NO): NO